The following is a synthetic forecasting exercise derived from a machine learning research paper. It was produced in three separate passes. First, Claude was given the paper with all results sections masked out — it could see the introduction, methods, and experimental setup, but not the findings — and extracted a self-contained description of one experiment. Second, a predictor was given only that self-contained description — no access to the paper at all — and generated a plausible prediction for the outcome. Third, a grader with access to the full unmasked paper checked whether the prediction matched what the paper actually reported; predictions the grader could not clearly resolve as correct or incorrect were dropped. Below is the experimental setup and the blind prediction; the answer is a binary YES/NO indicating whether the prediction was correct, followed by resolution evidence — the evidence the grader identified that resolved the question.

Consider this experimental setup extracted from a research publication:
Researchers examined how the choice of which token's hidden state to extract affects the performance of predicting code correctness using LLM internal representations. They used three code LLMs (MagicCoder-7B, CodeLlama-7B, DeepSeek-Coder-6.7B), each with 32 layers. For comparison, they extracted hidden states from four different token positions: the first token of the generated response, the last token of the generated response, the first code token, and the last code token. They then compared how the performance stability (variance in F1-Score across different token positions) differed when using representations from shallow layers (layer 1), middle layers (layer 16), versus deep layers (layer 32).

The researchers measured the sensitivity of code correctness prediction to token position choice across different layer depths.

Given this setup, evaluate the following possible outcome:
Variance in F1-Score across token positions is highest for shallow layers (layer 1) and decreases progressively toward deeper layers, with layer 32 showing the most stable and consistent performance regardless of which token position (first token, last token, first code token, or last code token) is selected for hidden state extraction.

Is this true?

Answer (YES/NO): YES